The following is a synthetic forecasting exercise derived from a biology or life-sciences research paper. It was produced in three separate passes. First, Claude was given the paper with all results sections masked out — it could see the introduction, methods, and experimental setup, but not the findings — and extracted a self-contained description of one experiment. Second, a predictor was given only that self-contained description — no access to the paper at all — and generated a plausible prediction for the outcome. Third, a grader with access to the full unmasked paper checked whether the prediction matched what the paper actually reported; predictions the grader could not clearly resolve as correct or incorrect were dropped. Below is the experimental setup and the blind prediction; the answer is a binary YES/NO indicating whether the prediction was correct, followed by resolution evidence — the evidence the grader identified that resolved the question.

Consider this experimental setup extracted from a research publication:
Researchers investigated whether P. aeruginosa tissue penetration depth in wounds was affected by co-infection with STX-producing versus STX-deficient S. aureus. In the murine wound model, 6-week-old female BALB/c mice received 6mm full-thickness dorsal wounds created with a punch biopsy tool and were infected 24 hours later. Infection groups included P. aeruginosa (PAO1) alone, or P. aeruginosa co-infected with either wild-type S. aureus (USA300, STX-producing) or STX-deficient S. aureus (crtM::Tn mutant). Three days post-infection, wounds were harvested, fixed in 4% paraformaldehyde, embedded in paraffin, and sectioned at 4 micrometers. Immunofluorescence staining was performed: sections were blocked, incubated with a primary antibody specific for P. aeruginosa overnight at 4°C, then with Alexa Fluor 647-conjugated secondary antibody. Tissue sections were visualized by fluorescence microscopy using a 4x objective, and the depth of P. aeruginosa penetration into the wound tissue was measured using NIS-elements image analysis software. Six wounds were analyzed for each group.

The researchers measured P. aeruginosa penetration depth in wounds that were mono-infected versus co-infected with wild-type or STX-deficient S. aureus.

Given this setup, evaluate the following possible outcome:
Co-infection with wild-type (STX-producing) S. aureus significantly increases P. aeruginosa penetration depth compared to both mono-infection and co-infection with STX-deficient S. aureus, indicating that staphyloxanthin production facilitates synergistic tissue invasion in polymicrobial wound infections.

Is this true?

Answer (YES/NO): YES